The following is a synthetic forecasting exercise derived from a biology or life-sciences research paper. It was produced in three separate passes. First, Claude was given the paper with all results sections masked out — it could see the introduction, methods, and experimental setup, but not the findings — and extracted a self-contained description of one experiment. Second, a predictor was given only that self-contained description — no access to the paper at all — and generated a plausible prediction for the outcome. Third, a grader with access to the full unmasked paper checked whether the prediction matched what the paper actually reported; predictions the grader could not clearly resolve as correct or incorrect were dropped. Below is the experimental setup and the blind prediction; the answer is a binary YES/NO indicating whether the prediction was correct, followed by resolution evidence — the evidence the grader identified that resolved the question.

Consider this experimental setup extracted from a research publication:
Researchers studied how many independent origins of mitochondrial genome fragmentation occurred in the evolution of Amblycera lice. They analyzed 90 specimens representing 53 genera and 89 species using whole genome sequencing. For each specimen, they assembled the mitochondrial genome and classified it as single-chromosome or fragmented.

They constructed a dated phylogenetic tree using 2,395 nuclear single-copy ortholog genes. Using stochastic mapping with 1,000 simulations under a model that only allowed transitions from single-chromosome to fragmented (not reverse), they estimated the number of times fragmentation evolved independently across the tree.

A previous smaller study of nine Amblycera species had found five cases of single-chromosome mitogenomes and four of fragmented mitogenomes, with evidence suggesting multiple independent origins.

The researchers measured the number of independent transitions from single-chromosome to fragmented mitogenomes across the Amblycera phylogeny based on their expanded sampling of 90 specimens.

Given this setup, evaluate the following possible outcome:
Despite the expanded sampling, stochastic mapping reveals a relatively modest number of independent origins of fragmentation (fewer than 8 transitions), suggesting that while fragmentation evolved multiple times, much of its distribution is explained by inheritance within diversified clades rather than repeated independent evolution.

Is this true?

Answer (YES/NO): NO